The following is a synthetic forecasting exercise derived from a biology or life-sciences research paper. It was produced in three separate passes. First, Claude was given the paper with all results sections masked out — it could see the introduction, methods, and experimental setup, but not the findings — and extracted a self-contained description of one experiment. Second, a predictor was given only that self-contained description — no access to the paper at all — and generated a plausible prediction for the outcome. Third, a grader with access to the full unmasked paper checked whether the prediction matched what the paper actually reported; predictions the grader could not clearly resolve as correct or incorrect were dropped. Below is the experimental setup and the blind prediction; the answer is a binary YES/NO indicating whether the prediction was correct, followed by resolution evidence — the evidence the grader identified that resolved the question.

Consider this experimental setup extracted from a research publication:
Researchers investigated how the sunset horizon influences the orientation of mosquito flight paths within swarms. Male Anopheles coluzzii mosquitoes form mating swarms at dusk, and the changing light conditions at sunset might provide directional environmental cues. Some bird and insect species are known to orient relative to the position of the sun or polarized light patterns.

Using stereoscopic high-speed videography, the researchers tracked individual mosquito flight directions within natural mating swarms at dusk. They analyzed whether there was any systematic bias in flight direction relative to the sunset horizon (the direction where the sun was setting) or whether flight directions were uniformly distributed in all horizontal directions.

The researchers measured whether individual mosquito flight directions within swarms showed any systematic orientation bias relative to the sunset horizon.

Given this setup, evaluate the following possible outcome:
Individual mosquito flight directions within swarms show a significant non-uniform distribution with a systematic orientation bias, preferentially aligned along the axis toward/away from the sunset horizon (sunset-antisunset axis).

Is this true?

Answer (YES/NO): YES